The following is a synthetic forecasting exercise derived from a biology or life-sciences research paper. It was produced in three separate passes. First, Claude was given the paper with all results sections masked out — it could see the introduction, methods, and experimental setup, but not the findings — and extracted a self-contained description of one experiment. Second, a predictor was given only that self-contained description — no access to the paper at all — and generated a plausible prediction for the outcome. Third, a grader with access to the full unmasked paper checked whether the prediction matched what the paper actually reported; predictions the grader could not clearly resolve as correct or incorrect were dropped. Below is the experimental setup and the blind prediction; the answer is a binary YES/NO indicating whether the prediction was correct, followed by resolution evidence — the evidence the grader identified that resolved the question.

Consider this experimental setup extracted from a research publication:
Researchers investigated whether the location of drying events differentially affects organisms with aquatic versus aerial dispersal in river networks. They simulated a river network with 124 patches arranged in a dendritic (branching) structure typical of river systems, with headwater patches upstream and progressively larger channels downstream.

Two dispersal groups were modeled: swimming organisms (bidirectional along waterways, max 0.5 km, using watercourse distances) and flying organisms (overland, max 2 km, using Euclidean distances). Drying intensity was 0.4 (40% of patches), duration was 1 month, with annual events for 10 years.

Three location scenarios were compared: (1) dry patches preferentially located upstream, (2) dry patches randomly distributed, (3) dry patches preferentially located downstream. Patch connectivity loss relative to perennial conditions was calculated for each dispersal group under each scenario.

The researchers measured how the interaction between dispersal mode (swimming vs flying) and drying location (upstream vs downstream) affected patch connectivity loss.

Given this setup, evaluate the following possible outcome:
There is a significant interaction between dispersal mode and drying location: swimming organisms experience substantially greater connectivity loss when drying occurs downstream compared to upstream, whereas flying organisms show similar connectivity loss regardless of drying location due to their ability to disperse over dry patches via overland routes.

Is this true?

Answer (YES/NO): NO